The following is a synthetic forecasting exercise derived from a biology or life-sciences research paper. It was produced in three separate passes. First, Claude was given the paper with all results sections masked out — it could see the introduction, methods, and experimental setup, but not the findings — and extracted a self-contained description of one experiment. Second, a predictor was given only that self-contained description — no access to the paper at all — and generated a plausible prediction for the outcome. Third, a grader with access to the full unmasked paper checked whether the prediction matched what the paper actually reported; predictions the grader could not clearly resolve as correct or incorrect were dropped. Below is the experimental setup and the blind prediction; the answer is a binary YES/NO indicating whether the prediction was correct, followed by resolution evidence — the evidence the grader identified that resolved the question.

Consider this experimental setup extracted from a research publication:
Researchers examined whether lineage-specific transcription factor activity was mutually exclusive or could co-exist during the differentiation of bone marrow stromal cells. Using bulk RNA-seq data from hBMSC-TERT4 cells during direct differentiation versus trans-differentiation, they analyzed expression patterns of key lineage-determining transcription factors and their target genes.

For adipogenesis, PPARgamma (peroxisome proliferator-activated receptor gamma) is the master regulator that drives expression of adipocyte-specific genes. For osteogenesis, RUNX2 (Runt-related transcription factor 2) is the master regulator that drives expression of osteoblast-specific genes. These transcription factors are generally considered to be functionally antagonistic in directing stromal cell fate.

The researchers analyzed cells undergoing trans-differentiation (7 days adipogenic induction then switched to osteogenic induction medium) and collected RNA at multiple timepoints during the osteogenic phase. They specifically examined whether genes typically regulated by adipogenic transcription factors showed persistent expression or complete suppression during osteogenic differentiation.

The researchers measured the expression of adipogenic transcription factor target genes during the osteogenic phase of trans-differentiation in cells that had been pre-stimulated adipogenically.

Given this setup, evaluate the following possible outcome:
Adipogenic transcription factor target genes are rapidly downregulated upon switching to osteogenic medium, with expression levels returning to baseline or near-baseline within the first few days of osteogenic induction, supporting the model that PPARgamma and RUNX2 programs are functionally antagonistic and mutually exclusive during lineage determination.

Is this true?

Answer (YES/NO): NO